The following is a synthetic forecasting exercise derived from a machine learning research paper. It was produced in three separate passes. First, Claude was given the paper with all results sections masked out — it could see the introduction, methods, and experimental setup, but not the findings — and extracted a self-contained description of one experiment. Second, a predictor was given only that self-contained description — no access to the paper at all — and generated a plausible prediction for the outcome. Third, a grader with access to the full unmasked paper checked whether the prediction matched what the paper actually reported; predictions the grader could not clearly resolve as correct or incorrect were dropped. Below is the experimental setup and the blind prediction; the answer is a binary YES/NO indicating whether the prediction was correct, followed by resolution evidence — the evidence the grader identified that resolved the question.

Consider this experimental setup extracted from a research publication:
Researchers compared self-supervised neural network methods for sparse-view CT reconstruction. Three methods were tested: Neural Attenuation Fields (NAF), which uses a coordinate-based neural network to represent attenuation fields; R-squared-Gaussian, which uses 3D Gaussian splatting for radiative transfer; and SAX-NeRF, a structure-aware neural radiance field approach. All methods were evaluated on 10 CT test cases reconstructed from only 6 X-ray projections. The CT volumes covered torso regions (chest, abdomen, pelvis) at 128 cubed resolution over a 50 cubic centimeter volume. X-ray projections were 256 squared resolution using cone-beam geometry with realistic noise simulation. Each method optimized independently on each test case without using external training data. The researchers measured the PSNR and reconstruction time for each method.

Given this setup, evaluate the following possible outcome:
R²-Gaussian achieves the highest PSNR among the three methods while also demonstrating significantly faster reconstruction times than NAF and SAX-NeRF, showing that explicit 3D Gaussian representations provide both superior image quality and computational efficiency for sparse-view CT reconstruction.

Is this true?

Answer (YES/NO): NO